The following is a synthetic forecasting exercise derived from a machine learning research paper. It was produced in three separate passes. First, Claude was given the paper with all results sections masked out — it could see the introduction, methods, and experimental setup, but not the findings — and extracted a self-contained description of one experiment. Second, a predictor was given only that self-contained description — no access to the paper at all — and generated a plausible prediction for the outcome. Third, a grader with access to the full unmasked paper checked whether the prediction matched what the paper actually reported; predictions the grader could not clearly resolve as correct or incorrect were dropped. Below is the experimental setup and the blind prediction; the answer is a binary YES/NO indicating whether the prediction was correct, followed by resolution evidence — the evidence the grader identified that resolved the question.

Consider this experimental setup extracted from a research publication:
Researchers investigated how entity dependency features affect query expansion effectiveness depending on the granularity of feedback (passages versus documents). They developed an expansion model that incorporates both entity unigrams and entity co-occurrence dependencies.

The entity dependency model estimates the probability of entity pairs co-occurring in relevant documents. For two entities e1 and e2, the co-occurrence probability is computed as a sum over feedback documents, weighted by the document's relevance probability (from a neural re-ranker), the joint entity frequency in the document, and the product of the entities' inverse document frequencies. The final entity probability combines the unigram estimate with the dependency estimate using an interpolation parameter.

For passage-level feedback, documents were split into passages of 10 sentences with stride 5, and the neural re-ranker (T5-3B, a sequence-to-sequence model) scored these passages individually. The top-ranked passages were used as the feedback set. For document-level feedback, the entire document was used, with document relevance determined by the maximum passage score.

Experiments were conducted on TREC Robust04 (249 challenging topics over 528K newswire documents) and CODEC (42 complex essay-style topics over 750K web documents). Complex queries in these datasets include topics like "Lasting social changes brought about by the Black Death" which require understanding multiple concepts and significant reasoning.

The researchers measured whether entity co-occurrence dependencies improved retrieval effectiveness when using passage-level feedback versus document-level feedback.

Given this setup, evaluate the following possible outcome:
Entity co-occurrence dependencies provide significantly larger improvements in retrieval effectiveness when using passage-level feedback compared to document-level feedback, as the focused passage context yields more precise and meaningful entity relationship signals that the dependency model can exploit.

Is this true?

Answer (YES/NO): YES